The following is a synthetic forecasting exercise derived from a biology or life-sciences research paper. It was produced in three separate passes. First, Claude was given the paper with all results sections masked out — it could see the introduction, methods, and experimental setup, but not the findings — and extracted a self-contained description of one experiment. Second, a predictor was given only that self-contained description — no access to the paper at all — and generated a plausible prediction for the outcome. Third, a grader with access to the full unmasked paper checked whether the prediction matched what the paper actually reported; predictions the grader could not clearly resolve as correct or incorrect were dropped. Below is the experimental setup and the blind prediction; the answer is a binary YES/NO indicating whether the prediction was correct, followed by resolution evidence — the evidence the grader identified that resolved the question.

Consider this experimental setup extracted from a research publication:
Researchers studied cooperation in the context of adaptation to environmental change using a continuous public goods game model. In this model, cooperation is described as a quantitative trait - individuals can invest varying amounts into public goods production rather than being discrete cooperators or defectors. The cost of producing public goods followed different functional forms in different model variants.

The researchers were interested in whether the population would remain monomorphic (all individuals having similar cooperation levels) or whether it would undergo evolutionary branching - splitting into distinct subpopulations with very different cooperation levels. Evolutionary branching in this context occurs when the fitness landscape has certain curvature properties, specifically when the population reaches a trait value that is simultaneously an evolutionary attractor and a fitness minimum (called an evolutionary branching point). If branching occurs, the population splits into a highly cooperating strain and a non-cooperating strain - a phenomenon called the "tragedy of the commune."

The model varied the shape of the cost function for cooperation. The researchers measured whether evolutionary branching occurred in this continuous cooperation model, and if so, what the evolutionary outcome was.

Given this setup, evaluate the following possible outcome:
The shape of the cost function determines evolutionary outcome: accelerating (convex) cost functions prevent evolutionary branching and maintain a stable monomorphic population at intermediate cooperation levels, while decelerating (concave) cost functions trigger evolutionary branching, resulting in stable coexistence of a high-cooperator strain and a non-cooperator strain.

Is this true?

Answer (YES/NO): NO